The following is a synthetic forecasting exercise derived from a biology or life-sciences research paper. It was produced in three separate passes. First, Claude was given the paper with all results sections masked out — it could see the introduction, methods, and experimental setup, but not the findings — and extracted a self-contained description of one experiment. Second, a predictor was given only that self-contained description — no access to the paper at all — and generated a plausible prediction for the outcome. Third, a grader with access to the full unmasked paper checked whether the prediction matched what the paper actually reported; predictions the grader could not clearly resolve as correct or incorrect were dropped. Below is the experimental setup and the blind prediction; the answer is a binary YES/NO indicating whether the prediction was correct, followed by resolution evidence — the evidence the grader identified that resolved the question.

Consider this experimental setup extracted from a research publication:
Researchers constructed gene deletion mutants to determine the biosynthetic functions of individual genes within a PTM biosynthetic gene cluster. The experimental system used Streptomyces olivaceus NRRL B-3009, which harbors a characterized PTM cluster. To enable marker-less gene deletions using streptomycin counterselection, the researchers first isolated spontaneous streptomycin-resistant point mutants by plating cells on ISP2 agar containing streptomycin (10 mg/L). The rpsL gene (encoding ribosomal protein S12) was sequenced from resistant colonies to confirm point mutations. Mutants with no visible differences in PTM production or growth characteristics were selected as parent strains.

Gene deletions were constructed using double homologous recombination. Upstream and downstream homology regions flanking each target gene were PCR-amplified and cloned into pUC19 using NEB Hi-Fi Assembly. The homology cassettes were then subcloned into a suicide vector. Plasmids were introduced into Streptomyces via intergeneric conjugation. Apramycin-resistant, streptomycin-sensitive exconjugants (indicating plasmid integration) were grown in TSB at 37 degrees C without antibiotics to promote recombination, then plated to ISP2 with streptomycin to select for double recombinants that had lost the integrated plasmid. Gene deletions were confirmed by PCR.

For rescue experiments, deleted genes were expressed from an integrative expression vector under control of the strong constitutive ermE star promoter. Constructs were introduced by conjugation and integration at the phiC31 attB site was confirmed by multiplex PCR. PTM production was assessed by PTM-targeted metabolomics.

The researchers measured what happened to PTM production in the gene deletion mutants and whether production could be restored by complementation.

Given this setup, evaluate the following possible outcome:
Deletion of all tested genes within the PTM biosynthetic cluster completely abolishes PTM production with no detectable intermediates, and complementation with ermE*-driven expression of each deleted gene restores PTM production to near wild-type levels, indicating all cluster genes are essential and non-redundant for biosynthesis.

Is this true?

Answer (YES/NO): NO